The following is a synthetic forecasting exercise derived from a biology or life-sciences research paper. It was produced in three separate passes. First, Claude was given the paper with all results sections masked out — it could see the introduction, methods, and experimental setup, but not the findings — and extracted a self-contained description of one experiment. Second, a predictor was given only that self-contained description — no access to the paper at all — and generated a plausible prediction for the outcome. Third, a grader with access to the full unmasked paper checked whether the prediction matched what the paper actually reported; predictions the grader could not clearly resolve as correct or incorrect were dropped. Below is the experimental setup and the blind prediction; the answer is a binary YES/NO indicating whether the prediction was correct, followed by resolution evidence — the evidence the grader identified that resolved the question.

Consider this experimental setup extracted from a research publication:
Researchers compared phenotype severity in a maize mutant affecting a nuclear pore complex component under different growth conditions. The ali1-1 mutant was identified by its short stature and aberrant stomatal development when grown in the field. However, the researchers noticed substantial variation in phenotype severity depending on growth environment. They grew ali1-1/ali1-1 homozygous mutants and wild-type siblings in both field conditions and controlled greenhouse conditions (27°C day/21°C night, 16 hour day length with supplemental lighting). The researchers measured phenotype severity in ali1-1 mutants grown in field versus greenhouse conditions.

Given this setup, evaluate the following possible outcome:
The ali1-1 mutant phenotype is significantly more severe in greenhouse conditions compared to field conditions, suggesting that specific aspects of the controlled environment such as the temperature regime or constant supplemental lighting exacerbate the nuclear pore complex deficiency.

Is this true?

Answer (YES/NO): NO